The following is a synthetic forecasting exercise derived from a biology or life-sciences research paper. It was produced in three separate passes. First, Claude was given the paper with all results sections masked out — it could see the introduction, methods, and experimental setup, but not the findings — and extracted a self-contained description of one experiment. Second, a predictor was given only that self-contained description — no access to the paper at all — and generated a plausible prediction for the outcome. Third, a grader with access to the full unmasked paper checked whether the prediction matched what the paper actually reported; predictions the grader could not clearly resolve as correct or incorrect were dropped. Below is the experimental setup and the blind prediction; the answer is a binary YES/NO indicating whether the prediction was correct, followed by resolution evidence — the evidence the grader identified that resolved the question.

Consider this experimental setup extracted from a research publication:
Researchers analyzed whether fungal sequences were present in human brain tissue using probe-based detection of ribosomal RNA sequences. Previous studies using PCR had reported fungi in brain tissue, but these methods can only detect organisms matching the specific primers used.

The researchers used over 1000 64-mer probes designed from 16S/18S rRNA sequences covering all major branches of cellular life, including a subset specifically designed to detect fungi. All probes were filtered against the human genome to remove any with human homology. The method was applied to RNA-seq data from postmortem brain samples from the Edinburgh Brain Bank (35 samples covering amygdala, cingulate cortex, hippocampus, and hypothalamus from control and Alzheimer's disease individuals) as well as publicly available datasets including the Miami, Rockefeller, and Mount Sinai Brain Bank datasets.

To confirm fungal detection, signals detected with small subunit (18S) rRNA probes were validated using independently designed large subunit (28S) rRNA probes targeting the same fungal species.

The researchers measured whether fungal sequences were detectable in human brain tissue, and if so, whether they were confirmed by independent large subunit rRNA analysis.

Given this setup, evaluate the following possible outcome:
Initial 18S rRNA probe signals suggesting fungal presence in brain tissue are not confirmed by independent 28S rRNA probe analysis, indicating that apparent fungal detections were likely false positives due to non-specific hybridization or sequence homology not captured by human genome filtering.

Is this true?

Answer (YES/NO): NO